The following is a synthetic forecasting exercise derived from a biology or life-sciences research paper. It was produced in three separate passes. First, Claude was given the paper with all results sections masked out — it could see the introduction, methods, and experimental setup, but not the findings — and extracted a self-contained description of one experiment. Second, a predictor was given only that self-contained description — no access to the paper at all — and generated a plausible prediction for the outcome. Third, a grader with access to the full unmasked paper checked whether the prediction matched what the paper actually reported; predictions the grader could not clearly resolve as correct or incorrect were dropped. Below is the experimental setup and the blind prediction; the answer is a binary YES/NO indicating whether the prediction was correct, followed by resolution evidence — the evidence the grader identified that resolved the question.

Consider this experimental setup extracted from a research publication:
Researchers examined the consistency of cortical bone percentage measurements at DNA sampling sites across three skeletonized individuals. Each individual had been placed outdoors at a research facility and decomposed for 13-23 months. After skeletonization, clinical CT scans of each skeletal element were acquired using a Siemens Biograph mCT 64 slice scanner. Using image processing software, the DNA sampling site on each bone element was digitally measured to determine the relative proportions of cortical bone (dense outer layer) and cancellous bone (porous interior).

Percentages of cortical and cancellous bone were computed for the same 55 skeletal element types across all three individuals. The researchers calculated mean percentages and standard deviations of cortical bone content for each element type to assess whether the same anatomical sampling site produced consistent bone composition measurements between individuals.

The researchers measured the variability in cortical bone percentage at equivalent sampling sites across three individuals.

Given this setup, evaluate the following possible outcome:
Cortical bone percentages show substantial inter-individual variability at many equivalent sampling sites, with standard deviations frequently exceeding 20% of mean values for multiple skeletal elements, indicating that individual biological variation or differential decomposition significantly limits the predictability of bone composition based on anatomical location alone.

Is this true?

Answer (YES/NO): NO